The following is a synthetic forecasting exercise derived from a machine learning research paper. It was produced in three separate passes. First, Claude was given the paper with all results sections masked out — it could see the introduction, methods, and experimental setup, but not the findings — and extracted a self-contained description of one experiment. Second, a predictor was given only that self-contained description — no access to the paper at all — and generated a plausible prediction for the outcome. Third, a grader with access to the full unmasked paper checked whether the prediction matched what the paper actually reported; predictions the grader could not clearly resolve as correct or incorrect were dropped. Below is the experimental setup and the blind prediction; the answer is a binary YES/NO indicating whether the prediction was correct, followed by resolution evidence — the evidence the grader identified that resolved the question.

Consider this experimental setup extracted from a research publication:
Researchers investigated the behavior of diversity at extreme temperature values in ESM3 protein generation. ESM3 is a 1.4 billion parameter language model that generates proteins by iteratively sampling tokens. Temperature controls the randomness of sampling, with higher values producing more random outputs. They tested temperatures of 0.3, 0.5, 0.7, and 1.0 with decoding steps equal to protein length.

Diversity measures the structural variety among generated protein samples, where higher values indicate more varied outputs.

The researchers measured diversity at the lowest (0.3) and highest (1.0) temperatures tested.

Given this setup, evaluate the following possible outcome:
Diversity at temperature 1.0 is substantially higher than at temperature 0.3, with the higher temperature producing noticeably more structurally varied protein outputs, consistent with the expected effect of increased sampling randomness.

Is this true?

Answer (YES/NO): NO